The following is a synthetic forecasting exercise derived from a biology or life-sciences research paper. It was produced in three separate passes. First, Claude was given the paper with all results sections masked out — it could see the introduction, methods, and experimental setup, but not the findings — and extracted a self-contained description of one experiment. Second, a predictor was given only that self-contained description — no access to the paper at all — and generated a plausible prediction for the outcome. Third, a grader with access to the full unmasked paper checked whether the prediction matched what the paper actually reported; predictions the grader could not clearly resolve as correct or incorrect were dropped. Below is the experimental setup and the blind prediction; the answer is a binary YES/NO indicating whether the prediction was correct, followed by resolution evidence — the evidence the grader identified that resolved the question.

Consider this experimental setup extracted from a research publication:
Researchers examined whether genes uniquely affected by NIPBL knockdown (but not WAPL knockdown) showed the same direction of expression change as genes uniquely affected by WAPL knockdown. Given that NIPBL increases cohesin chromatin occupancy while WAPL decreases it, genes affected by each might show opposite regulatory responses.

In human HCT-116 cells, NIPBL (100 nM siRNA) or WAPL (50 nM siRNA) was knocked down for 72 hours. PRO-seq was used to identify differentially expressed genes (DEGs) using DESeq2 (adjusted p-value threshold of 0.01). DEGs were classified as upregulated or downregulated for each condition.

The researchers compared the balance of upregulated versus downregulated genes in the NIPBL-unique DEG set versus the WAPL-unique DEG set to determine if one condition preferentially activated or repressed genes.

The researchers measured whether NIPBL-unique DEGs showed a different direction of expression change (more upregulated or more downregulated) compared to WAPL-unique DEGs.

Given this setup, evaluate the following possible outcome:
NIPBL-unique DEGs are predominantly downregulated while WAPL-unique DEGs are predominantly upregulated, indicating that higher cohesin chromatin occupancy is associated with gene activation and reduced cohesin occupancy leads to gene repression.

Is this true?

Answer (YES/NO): NO